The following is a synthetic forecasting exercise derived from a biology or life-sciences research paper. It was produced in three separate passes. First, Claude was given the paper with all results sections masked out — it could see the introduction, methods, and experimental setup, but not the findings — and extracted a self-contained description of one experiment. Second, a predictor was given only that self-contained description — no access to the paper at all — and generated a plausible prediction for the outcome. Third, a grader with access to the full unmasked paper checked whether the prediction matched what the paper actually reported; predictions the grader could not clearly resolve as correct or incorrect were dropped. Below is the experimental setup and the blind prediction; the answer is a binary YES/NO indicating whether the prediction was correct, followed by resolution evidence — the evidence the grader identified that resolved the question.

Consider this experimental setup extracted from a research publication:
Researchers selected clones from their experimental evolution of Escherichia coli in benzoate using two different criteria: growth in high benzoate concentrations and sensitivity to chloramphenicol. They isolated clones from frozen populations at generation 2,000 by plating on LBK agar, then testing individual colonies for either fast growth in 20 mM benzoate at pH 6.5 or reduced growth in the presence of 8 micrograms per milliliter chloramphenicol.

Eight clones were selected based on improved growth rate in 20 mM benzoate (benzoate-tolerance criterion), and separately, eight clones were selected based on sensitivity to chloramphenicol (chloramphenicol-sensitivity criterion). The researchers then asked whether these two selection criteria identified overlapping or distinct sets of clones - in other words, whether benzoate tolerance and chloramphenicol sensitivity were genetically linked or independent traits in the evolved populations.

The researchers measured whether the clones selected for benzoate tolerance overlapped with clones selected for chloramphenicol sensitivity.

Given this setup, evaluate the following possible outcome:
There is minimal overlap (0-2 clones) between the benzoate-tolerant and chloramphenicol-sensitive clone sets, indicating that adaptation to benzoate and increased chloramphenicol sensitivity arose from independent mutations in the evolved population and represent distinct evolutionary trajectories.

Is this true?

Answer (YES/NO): NO